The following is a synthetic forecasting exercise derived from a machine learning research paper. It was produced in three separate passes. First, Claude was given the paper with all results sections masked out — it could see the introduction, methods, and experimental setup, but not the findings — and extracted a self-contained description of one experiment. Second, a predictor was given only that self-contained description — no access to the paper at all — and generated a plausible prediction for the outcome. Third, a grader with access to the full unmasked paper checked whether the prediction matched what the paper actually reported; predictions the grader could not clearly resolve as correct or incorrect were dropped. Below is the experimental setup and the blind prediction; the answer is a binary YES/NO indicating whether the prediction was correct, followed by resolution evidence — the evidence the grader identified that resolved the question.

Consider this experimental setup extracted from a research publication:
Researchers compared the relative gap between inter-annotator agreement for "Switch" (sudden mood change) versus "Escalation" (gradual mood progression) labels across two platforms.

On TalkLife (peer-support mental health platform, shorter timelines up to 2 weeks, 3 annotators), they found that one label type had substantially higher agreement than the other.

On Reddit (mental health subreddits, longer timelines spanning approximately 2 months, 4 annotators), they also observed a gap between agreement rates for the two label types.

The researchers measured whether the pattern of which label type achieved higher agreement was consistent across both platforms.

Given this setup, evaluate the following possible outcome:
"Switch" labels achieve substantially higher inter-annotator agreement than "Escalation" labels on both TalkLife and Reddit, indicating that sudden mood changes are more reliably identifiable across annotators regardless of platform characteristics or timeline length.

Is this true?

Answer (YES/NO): NO